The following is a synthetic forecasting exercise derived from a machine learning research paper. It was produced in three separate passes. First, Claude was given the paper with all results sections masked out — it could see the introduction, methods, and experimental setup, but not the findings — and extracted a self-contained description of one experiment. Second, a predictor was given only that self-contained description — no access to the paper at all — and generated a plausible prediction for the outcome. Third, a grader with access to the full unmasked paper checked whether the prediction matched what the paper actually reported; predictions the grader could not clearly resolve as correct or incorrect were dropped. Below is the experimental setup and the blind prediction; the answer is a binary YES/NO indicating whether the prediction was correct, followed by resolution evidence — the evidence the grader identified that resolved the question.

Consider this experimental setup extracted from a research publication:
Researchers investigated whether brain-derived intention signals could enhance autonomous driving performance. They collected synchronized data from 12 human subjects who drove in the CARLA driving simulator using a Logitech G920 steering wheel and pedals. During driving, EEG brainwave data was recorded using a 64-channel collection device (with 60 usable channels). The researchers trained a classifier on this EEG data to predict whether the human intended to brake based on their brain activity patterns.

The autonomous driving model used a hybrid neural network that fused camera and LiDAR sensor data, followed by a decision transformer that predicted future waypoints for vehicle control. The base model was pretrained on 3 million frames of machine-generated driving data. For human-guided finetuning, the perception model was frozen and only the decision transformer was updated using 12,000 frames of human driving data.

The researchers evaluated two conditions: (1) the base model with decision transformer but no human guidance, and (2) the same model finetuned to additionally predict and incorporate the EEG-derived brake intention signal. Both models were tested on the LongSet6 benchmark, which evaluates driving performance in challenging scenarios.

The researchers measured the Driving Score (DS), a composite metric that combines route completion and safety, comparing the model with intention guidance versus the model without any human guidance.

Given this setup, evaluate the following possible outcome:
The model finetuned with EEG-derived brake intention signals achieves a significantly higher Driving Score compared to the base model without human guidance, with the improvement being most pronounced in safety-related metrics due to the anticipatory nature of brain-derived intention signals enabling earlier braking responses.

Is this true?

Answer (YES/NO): NO